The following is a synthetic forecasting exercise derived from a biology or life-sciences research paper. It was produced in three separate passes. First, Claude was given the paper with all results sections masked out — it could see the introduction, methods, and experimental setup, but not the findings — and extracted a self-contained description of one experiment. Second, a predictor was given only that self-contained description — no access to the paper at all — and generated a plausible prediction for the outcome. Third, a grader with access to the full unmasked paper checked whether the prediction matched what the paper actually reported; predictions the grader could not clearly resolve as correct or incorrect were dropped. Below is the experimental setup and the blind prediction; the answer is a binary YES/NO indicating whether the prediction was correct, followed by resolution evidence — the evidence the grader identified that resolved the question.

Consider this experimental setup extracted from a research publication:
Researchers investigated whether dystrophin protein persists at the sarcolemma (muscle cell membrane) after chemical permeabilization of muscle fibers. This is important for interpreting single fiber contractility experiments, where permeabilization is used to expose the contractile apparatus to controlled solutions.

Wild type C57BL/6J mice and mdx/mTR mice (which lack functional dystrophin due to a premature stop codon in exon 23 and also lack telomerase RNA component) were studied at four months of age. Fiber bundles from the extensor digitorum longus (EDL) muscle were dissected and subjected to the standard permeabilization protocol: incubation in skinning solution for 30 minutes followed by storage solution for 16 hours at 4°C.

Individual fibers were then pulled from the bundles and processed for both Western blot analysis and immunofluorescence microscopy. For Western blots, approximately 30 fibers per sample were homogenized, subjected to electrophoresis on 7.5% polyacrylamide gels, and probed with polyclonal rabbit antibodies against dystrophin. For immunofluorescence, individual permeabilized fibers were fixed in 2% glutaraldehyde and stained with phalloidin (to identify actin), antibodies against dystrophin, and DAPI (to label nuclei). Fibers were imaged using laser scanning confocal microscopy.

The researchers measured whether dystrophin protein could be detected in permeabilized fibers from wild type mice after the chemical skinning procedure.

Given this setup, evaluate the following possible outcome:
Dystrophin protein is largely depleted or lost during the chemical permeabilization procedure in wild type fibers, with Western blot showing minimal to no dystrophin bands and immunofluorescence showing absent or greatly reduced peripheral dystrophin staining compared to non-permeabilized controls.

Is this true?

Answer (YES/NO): NO